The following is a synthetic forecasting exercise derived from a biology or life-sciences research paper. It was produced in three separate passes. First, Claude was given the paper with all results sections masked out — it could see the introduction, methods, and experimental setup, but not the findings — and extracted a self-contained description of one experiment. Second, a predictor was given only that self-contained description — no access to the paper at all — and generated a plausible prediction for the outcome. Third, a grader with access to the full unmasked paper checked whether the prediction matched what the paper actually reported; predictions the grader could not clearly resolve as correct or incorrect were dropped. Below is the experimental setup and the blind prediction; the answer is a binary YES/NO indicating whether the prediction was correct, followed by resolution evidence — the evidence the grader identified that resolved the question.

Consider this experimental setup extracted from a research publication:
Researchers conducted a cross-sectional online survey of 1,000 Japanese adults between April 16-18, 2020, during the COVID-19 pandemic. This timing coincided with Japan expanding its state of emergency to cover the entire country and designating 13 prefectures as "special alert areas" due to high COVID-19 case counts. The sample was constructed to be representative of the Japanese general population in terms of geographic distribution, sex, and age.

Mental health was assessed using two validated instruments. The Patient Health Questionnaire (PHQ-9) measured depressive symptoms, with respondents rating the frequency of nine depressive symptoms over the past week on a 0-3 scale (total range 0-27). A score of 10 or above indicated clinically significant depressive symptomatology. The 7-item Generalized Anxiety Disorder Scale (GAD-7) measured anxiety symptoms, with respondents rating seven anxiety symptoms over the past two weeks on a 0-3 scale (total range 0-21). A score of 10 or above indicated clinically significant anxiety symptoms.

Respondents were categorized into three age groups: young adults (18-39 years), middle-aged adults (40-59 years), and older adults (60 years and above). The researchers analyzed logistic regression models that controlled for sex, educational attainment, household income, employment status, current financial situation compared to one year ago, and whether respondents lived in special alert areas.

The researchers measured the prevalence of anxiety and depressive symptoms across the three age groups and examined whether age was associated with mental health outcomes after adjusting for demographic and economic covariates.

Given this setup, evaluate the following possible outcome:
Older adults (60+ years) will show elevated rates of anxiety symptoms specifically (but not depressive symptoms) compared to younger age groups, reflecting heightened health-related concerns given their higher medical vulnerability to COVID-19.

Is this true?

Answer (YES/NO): NO